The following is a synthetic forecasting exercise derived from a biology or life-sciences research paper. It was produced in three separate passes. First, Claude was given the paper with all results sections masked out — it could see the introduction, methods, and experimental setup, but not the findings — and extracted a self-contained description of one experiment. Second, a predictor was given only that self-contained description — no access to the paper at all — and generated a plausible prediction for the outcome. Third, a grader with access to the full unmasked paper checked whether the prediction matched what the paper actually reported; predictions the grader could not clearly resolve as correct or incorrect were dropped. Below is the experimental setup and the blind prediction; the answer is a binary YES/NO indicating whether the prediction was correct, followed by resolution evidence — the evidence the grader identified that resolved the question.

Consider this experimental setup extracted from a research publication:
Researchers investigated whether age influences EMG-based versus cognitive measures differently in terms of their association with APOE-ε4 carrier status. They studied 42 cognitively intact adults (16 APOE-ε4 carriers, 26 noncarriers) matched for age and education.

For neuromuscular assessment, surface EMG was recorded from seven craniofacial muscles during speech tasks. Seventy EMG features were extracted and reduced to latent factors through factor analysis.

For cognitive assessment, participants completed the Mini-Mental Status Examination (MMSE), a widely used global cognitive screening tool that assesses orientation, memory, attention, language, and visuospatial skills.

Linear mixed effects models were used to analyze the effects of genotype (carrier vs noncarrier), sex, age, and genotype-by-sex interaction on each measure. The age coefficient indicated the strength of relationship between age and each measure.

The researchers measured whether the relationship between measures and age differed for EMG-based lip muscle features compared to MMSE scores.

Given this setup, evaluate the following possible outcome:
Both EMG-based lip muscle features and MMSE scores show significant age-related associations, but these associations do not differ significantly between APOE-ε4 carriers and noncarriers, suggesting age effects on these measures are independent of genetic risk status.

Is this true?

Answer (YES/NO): NO